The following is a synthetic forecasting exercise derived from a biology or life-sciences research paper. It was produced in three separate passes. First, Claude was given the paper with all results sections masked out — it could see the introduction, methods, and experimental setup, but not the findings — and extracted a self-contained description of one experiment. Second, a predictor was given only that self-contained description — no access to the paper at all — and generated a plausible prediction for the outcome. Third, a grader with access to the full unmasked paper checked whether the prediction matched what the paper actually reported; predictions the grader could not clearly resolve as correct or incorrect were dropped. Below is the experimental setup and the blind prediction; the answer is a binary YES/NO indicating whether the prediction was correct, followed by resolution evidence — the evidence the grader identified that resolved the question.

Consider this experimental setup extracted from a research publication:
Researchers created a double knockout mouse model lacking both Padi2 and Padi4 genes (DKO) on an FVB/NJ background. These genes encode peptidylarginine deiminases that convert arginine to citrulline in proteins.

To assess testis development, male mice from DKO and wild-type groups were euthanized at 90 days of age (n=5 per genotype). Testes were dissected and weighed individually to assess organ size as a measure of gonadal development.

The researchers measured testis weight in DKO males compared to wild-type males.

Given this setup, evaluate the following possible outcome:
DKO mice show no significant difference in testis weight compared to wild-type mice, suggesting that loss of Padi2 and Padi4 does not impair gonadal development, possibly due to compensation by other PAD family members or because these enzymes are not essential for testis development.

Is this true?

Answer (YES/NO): NO